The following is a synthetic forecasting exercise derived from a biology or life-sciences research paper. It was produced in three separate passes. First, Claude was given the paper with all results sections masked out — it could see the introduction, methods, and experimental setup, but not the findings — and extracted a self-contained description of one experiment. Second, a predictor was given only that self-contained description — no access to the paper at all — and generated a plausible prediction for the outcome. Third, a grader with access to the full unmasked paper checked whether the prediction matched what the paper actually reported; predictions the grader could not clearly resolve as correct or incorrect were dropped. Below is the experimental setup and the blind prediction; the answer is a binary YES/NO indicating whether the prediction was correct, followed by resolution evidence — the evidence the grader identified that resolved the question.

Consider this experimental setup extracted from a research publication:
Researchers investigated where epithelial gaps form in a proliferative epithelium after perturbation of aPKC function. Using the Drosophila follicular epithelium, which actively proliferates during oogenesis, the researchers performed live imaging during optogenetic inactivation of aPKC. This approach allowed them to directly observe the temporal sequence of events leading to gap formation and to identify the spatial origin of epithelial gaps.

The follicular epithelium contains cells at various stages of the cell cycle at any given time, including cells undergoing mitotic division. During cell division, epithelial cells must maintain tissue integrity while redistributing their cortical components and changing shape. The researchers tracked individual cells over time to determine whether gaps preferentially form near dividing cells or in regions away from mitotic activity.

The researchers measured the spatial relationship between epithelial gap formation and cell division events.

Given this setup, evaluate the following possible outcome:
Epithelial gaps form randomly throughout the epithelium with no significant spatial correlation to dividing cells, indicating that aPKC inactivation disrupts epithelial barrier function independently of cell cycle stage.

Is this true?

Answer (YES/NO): NO